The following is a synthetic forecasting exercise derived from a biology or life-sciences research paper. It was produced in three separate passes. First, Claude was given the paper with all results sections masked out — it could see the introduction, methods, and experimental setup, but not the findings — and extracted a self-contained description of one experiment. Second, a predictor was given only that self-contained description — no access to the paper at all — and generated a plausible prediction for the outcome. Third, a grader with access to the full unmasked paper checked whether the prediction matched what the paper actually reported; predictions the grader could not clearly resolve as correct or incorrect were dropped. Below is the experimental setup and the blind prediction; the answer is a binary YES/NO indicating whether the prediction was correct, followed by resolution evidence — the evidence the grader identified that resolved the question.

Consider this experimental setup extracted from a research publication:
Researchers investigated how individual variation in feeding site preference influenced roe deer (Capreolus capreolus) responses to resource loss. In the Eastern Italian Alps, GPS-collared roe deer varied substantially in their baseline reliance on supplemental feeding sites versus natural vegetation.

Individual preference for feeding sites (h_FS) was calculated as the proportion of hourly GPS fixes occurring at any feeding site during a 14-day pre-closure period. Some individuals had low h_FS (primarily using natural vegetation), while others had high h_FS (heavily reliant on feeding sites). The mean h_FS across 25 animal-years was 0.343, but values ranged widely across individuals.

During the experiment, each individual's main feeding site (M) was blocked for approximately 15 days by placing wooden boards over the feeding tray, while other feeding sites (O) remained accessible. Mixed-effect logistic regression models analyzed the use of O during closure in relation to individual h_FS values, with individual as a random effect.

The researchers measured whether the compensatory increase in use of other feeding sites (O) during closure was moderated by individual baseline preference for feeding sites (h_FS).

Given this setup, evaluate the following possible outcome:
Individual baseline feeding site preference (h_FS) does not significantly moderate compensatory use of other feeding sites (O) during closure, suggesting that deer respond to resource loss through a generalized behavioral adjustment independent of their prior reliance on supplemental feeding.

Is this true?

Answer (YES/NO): NO